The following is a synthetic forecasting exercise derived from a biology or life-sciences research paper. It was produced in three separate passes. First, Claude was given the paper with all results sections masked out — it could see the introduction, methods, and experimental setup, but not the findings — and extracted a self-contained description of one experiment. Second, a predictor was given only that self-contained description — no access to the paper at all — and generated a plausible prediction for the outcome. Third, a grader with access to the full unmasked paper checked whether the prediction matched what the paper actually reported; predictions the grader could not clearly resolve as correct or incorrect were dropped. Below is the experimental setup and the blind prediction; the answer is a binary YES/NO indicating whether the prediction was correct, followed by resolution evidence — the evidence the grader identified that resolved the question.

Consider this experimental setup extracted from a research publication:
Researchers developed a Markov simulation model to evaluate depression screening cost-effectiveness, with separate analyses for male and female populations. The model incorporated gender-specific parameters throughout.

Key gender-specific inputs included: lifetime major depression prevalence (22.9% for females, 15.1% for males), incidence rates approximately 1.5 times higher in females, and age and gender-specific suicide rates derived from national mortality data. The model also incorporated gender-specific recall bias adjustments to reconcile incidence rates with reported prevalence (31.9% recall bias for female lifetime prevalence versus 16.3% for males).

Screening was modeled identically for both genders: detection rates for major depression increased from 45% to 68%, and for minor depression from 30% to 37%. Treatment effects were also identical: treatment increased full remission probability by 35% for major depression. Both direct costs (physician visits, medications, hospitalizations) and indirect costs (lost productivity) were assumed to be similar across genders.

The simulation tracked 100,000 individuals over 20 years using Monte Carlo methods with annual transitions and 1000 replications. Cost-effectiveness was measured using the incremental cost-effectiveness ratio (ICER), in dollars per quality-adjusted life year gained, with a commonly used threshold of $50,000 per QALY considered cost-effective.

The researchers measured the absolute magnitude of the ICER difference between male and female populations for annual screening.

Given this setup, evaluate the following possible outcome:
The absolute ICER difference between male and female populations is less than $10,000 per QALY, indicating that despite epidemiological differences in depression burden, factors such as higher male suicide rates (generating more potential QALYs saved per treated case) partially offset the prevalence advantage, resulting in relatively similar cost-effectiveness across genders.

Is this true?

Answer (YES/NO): NO